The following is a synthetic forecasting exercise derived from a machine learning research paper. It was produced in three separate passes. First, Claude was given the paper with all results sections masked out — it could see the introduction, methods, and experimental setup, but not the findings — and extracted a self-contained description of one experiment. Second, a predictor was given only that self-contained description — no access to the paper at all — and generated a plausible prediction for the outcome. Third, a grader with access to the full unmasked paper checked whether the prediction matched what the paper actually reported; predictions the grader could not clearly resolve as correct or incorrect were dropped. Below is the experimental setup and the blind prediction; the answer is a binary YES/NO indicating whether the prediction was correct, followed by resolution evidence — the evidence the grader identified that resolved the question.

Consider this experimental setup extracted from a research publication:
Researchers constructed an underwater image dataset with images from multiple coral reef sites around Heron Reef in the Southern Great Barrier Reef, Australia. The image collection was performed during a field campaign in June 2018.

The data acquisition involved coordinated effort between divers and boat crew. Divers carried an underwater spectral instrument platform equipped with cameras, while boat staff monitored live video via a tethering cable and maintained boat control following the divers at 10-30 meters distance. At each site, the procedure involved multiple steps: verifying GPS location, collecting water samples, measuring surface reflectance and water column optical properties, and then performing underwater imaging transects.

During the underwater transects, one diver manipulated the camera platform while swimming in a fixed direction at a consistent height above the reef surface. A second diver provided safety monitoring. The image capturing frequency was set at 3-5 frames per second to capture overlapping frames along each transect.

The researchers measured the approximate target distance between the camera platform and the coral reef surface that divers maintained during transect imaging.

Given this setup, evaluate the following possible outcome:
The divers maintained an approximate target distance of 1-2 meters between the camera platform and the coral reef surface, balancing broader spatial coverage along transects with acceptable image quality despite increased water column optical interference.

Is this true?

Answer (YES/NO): YES